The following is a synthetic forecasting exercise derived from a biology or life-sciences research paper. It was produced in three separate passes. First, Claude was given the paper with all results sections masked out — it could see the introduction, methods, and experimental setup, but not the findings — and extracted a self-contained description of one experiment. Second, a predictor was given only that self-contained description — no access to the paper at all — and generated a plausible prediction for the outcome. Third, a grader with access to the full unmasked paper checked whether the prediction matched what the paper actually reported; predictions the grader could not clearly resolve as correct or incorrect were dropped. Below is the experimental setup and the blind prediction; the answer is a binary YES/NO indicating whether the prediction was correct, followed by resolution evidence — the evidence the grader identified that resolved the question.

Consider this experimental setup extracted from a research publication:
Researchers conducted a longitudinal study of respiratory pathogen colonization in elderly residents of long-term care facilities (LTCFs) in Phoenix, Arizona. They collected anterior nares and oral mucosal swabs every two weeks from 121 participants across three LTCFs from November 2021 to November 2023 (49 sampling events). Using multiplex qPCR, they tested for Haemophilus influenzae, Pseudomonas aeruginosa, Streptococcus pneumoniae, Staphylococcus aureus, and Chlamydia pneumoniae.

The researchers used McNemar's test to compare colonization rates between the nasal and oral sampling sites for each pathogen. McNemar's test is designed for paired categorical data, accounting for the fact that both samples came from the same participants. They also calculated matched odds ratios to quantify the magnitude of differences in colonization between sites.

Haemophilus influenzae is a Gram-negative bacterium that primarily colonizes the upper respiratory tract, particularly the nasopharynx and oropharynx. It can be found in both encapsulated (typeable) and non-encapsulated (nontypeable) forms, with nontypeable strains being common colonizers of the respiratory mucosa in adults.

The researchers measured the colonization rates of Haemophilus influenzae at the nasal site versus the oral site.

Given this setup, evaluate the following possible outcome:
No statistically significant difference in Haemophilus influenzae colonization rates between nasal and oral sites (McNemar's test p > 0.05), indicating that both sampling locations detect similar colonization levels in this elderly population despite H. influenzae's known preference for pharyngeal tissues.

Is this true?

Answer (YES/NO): NO